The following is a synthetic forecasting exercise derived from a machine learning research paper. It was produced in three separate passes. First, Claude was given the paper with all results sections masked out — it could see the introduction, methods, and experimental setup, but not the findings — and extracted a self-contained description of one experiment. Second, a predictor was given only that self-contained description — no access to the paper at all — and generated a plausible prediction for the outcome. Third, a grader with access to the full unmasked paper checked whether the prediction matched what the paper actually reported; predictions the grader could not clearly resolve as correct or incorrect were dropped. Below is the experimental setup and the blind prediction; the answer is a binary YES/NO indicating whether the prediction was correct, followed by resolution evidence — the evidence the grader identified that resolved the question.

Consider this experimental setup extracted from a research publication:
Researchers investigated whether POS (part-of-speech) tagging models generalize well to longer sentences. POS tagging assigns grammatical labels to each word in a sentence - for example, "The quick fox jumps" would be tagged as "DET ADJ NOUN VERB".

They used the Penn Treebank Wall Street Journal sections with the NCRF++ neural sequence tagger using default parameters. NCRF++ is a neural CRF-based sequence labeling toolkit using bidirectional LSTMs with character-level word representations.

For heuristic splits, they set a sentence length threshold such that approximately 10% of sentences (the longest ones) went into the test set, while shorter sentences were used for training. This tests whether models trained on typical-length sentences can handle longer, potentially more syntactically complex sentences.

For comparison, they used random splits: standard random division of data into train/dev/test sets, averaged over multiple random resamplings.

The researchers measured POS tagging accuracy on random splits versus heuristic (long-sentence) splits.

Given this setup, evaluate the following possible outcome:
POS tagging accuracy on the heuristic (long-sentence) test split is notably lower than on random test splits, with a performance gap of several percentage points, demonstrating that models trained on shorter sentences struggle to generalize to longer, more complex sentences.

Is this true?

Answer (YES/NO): NO